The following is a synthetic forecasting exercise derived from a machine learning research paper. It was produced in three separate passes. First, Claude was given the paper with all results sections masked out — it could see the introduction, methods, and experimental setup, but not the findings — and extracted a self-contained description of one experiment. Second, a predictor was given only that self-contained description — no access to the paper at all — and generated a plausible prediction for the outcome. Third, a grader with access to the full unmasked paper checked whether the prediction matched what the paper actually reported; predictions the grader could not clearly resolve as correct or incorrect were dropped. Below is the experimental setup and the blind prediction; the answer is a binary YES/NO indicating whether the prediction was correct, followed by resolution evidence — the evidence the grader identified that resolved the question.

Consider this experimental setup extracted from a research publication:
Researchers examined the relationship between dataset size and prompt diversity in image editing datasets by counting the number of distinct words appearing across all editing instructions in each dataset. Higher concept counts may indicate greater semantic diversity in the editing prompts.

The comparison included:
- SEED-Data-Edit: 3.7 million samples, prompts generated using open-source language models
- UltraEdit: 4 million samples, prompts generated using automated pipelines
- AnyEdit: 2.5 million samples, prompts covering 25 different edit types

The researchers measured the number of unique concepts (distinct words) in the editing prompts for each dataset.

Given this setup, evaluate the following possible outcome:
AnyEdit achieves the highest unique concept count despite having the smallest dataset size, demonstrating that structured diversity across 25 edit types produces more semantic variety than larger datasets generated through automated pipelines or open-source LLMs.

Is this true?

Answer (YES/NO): NO